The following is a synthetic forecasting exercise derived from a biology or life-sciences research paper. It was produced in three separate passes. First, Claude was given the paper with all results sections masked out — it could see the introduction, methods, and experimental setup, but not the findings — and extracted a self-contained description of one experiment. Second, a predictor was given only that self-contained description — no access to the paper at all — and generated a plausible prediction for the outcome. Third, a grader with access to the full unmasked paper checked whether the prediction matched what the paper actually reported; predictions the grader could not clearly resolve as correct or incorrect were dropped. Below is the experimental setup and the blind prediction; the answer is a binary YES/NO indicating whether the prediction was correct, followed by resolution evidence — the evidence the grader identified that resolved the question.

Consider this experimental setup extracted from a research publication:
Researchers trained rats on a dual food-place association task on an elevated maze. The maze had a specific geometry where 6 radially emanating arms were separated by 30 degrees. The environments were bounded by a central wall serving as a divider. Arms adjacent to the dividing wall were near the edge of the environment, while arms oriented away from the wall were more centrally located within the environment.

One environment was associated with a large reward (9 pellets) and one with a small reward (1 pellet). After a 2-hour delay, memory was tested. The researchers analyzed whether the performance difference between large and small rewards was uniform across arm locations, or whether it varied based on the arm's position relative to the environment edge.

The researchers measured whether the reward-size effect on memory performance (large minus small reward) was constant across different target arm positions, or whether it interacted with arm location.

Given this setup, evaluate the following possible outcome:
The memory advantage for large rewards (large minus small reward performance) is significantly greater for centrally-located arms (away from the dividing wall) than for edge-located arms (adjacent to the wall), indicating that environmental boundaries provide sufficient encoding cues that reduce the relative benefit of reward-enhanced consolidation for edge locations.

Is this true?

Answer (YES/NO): YES